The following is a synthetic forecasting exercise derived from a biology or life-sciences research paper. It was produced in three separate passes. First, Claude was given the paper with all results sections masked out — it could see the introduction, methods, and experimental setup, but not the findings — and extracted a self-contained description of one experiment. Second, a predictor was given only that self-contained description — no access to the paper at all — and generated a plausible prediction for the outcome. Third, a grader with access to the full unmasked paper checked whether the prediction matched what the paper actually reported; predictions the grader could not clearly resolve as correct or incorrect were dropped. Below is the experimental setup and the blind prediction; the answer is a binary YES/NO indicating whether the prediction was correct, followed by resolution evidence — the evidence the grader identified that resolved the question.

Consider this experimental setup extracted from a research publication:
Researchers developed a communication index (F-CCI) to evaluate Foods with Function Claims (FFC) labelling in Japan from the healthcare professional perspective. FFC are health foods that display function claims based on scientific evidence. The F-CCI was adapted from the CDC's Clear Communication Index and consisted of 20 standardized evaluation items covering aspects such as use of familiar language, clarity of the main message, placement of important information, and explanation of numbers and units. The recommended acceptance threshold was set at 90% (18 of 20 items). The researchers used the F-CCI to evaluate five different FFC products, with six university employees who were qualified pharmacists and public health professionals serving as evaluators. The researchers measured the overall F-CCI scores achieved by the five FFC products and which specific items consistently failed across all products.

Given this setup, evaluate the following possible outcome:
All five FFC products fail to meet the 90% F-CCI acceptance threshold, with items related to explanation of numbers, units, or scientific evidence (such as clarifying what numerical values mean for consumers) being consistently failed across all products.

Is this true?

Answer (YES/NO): YES